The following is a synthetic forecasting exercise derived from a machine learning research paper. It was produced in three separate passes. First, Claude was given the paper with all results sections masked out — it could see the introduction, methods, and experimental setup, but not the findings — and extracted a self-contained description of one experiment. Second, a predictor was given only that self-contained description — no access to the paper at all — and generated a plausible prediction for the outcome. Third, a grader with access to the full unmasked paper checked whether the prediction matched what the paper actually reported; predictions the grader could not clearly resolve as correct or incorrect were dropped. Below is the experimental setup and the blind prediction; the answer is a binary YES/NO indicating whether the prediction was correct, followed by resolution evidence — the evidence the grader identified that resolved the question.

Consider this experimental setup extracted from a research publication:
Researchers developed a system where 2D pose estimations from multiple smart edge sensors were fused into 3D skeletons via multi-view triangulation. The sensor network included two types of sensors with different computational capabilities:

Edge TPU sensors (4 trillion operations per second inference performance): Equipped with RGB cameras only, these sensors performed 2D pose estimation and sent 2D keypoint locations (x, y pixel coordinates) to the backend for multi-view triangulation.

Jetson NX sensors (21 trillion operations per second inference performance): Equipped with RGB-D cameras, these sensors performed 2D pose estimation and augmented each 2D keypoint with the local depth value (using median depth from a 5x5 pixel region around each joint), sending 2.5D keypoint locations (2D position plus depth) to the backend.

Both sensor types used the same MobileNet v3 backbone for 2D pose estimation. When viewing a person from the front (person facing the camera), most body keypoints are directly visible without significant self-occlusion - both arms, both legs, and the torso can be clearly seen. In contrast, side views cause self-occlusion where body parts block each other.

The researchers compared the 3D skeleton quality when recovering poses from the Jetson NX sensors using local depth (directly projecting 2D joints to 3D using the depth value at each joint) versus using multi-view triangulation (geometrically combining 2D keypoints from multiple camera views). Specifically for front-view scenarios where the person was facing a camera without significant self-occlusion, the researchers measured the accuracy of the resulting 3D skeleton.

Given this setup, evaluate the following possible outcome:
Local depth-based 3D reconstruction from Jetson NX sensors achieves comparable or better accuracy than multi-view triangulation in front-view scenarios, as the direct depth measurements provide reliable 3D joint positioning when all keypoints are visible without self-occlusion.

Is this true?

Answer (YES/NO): NO